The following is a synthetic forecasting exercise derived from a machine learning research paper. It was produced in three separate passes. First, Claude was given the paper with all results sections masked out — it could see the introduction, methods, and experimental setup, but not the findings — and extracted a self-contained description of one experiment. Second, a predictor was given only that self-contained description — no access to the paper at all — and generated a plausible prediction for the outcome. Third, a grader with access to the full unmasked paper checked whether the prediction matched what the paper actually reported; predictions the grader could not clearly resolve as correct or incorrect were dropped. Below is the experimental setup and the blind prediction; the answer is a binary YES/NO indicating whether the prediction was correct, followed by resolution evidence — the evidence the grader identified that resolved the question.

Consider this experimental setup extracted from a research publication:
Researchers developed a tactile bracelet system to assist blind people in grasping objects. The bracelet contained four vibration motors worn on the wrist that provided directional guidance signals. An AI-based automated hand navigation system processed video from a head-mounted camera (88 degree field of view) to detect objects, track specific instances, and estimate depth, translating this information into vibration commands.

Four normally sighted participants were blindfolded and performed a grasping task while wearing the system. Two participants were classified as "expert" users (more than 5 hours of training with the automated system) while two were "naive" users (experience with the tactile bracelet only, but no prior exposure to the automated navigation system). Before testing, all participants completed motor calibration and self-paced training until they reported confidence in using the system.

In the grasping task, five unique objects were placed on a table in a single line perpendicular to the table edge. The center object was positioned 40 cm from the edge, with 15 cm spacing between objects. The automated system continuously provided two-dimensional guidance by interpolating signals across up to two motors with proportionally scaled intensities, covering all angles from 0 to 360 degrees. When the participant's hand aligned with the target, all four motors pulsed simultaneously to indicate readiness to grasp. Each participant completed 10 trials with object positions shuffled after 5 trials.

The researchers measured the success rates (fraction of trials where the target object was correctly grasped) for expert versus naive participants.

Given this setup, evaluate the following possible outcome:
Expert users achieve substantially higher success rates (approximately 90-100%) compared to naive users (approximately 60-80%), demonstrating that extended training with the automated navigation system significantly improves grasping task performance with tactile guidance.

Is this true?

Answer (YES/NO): NO